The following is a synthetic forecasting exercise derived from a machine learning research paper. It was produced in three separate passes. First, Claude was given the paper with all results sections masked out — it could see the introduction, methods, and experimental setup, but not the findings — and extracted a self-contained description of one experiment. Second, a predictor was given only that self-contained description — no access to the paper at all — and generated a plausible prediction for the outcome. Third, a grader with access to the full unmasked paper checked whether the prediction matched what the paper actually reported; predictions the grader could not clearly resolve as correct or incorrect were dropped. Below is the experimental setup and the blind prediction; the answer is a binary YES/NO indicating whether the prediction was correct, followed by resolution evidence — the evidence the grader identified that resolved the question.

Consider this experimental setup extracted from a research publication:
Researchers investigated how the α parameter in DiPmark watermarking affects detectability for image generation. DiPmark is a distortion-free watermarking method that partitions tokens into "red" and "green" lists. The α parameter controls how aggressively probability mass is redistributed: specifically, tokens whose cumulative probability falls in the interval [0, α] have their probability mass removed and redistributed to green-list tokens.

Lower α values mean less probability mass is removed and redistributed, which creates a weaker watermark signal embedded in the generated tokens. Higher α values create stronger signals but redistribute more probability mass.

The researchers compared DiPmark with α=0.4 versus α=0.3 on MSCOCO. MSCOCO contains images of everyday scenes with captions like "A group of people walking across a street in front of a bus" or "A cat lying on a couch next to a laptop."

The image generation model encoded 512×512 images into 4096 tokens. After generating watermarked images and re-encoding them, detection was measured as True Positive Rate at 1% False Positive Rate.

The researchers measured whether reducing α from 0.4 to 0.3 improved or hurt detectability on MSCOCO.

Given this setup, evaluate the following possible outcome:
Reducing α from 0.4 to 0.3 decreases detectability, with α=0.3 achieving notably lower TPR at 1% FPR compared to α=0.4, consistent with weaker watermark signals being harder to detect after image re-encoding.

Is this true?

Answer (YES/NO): YES